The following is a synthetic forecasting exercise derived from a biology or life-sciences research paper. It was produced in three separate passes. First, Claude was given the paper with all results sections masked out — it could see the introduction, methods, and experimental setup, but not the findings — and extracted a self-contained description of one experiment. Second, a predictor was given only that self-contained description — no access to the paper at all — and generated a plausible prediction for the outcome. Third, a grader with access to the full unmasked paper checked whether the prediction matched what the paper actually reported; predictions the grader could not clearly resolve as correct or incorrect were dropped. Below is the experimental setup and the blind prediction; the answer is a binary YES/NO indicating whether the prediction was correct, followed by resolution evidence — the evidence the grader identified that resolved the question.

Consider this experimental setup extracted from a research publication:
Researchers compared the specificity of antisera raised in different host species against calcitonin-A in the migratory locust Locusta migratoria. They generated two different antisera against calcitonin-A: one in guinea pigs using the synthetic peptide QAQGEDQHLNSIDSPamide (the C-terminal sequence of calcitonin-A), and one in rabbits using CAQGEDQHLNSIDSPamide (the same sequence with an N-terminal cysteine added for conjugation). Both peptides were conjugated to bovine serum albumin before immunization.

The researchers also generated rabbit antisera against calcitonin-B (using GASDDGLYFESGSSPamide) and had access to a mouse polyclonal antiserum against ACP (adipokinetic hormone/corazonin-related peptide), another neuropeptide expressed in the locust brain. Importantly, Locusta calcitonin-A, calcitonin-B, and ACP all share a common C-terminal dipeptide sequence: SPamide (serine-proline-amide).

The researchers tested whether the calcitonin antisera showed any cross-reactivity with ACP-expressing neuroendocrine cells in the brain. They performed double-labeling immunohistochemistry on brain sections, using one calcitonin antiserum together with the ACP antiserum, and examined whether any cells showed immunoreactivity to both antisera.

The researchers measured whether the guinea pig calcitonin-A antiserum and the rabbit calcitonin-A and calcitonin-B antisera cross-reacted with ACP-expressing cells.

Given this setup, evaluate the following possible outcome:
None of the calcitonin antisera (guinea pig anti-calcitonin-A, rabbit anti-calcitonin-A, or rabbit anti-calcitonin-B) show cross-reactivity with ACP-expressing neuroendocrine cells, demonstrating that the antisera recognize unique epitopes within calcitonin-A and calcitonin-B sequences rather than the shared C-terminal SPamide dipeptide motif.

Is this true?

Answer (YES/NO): NO